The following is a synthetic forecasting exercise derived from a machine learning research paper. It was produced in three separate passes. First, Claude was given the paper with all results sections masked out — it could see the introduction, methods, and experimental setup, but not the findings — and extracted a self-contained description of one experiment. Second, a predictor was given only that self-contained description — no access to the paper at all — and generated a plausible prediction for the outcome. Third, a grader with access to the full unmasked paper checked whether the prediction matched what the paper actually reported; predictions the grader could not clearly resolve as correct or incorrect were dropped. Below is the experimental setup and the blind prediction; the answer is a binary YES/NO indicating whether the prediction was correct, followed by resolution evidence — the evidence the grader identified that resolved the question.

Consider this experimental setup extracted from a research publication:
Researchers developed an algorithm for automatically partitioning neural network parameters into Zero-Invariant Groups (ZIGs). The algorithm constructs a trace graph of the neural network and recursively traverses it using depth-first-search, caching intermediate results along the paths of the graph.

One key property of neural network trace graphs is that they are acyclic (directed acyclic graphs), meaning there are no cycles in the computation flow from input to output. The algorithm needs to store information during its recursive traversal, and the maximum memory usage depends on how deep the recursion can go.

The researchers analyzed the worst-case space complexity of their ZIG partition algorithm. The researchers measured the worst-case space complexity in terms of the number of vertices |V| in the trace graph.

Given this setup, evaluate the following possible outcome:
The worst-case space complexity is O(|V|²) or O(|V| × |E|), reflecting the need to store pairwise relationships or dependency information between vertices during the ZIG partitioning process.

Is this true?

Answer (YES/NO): NO